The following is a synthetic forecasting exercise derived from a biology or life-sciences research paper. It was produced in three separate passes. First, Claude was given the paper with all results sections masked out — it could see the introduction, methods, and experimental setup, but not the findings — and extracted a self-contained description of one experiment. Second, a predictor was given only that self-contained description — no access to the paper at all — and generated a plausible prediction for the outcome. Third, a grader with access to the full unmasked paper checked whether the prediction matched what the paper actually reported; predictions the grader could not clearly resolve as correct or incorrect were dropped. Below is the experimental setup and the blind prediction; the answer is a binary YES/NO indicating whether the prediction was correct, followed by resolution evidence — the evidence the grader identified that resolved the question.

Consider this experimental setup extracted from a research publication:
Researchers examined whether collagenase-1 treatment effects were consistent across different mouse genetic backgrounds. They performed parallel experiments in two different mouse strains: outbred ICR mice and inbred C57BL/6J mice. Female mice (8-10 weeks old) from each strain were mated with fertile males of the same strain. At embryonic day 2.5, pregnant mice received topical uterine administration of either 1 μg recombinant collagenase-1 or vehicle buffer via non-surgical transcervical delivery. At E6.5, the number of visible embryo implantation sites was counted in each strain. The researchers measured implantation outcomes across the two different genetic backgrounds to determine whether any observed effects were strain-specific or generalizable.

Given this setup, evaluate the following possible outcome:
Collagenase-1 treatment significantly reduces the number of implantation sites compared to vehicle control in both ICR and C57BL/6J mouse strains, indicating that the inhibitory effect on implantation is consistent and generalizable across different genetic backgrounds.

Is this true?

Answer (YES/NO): NO